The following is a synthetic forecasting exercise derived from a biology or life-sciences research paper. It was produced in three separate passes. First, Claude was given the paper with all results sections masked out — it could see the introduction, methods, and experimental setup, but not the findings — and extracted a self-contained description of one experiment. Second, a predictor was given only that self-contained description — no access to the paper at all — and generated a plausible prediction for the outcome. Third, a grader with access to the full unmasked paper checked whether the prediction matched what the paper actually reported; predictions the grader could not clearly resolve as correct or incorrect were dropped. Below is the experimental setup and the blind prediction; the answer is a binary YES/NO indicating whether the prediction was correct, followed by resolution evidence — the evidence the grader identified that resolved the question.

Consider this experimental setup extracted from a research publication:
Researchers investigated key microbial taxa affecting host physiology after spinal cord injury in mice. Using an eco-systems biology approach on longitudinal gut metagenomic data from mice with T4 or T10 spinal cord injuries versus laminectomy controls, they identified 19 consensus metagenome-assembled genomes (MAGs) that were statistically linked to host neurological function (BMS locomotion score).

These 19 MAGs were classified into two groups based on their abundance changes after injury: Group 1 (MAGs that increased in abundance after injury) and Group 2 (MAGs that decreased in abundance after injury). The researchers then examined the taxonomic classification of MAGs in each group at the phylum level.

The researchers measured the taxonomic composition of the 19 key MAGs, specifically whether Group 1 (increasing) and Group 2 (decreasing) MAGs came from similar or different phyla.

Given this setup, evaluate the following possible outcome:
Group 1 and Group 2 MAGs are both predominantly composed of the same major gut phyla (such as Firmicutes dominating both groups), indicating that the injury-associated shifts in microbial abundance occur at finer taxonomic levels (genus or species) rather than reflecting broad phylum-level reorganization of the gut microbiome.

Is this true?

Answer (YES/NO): NO